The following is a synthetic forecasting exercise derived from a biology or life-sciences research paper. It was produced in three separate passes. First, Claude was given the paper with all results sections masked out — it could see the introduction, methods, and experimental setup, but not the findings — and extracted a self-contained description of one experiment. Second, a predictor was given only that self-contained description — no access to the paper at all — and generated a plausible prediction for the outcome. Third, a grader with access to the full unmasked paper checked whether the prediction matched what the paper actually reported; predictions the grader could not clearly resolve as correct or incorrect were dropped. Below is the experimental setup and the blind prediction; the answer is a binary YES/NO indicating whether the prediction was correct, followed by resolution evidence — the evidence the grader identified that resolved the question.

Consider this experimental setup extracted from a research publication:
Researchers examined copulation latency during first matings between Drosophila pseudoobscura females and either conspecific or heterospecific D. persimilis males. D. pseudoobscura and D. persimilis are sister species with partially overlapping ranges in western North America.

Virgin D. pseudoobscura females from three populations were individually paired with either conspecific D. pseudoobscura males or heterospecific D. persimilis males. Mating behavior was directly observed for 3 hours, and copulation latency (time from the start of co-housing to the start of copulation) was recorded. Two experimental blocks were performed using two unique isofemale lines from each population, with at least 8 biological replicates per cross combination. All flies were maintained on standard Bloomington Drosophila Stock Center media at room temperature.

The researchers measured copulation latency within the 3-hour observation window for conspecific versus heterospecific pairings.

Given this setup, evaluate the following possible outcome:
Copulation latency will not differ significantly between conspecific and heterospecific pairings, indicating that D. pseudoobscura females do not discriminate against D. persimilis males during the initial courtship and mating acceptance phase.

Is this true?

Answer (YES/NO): NO